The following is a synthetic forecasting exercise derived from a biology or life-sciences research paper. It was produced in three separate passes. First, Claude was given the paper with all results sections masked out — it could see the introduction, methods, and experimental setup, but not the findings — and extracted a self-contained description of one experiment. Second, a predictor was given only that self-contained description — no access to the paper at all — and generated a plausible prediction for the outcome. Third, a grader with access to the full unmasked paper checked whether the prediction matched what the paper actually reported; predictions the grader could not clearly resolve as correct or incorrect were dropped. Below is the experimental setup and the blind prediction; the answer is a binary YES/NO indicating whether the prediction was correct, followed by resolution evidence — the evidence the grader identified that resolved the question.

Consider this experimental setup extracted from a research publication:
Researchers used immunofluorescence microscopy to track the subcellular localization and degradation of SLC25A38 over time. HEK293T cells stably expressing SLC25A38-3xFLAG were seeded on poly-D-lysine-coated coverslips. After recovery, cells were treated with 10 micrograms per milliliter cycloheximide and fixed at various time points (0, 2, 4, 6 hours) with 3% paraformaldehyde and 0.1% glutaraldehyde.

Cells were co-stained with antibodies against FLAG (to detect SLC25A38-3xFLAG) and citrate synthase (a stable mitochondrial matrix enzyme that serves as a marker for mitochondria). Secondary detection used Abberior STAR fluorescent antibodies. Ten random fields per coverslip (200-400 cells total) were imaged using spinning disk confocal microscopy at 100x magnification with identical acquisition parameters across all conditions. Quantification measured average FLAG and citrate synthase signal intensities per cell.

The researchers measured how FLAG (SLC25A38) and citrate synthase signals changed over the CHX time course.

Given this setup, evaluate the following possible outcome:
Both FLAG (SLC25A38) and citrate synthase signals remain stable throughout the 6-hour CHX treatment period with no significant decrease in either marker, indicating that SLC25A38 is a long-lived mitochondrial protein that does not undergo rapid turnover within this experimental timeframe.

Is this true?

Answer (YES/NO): NO